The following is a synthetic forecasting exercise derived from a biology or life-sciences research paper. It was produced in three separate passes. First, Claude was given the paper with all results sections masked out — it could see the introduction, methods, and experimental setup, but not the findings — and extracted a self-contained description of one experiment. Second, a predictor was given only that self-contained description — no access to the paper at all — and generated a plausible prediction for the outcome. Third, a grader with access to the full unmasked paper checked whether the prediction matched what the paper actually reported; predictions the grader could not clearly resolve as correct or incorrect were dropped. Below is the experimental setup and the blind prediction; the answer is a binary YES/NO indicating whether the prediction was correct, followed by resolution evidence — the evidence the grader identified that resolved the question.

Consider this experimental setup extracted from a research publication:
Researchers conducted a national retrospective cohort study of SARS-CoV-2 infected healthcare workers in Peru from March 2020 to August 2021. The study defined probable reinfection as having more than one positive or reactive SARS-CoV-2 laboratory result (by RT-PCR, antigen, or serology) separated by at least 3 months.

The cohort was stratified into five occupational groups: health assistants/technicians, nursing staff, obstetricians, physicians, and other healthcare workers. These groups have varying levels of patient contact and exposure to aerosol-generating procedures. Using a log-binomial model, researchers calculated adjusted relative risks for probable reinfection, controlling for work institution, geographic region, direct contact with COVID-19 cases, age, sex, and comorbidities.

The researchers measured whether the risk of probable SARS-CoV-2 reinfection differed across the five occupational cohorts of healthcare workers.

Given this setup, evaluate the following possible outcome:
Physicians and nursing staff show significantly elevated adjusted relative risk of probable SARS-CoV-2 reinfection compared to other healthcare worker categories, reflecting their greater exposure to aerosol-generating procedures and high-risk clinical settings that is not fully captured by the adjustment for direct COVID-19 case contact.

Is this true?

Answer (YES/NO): NO